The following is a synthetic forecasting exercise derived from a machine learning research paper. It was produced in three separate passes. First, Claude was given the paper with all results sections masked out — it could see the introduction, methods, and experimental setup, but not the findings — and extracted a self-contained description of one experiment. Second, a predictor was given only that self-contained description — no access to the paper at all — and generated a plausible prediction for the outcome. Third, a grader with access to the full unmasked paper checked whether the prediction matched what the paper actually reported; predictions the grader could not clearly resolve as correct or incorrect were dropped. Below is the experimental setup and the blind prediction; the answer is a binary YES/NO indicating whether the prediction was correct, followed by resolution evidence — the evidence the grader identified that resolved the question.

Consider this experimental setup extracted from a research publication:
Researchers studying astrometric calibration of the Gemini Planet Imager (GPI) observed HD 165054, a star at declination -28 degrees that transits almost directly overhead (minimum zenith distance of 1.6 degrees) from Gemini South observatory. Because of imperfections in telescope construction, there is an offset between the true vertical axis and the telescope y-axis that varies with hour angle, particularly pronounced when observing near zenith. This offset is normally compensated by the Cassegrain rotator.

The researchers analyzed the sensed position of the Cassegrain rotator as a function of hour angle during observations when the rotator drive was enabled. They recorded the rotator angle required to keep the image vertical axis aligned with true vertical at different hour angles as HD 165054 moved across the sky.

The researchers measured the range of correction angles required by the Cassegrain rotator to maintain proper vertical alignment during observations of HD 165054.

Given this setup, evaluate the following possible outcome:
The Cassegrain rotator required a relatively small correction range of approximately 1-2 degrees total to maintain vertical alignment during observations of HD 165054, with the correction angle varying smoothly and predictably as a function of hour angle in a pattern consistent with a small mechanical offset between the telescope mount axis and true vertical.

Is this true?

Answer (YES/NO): NO